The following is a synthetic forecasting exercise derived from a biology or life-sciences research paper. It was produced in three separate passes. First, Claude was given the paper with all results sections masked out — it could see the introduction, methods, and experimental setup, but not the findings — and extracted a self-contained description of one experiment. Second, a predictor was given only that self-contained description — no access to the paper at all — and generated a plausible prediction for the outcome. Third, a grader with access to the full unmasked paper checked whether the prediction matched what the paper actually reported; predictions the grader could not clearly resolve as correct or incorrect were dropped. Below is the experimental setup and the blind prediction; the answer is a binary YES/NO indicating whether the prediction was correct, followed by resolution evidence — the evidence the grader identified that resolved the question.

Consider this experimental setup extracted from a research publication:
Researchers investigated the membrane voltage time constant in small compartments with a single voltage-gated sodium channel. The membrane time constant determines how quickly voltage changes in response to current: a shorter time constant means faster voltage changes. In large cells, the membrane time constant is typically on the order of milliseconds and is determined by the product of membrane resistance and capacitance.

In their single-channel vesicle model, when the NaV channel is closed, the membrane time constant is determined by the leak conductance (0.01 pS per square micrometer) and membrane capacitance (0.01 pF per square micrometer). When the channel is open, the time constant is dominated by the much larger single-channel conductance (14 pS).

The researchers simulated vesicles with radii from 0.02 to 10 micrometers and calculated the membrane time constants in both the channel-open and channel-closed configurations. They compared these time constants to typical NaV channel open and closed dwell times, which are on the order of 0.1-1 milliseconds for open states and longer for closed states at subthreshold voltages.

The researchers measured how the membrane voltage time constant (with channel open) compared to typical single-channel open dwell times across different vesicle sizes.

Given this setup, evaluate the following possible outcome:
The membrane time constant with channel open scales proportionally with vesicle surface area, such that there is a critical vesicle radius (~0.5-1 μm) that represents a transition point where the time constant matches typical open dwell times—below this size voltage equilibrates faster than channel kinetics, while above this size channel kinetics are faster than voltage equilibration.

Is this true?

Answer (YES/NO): NO